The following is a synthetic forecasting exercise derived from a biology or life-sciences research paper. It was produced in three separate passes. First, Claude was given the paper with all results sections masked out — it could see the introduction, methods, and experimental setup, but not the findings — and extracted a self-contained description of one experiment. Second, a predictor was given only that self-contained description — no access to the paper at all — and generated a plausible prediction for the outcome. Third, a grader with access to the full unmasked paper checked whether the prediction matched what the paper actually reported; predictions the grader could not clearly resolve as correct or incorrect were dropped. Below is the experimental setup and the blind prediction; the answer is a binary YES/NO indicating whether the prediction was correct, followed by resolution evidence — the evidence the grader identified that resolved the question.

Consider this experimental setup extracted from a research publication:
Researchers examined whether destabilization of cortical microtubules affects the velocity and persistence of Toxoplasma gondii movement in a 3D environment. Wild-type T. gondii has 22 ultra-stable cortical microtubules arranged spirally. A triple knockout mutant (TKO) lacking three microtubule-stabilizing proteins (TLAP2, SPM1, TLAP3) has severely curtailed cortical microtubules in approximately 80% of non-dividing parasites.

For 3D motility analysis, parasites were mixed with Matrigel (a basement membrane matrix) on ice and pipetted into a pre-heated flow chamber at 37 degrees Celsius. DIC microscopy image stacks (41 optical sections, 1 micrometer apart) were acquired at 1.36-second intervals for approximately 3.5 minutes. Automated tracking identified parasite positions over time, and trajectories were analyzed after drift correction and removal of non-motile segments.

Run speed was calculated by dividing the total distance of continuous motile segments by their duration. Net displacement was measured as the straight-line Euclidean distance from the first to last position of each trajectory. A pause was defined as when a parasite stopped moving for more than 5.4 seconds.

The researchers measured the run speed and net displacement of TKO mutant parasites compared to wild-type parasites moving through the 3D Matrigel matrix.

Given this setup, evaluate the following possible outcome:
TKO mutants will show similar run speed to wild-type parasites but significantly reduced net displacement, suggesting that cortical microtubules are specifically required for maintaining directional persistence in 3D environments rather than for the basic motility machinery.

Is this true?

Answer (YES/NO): NO